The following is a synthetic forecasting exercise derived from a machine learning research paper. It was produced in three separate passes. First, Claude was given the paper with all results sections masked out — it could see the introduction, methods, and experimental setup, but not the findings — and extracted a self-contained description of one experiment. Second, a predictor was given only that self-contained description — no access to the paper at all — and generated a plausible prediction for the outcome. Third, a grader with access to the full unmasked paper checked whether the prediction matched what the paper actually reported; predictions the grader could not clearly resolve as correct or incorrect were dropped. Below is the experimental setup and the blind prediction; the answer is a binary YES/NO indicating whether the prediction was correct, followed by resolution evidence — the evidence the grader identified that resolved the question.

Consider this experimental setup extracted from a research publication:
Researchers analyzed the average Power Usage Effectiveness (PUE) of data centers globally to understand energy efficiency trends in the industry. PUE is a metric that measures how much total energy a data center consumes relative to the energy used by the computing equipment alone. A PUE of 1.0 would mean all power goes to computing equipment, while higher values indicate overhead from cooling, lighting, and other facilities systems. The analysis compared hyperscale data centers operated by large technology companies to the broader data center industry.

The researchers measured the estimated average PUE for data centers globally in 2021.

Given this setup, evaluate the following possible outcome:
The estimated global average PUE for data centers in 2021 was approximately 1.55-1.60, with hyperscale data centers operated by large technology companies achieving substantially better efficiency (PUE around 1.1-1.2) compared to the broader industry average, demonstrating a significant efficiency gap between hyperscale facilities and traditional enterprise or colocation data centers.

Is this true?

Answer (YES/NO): YES